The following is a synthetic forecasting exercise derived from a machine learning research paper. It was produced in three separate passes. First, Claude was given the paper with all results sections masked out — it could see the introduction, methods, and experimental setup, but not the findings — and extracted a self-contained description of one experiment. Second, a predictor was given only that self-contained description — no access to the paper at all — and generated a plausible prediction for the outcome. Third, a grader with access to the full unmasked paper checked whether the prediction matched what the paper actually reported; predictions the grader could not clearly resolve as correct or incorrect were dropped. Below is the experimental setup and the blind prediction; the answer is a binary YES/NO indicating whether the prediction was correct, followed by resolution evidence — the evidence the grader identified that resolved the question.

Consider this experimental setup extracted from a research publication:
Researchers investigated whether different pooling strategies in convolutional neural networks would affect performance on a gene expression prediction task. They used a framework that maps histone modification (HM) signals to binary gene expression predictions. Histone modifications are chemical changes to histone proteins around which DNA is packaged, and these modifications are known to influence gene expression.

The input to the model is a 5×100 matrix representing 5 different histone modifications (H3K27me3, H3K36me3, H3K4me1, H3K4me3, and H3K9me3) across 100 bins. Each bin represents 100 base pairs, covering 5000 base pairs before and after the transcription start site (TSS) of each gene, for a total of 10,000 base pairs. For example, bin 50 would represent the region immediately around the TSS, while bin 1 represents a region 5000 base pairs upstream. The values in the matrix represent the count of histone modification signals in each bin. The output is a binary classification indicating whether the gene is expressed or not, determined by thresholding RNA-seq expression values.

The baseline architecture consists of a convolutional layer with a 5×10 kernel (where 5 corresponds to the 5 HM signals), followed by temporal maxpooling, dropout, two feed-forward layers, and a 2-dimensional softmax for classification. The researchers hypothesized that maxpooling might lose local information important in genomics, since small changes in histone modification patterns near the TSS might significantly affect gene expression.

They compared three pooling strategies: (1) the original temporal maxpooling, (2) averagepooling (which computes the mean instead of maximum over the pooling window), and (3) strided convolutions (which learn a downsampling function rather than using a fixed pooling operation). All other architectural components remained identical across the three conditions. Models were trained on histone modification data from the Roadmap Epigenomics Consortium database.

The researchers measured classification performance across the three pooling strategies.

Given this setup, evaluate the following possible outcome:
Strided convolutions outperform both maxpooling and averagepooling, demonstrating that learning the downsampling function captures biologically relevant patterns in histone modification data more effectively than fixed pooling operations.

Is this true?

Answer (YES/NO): NO